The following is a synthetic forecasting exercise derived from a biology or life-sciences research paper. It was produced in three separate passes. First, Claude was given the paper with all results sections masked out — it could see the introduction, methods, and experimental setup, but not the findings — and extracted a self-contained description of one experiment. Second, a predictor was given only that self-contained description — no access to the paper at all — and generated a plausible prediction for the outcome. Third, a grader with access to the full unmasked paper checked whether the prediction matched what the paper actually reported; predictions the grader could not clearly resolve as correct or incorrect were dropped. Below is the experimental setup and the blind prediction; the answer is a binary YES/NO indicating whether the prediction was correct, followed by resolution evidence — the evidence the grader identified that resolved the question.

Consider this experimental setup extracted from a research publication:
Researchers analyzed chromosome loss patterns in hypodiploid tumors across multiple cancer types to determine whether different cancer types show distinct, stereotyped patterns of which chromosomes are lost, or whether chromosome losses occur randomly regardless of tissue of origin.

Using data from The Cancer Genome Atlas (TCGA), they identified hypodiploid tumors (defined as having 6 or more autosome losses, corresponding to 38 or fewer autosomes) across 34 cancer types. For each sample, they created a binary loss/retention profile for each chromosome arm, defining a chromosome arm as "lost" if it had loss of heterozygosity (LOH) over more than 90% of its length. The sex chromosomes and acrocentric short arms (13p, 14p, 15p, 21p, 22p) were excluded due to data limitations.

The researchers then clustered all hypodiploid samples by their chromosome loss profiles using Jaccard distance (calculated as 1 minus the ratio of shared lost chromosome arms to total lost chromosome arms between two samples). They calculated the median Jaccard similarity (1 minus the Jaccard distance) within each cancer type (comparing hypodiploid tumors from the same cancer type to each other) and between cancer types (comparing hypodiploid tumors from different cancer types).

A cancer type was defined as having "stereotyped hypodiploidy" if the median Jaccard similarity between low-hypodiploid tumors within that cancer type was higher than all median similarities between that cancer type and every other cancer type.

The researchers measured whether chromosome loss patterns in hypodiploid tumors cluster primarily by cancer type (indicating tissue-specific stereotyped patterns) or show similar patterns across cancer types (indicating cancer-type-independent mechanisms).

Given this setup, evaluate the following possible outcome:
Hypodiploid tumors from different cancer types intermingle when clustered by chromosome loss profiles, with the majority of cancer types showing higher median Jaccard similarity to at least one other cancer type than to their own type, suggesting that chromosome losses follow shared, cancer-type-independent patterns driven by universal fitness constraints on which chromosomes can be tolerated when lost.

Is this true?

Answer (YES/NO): YES